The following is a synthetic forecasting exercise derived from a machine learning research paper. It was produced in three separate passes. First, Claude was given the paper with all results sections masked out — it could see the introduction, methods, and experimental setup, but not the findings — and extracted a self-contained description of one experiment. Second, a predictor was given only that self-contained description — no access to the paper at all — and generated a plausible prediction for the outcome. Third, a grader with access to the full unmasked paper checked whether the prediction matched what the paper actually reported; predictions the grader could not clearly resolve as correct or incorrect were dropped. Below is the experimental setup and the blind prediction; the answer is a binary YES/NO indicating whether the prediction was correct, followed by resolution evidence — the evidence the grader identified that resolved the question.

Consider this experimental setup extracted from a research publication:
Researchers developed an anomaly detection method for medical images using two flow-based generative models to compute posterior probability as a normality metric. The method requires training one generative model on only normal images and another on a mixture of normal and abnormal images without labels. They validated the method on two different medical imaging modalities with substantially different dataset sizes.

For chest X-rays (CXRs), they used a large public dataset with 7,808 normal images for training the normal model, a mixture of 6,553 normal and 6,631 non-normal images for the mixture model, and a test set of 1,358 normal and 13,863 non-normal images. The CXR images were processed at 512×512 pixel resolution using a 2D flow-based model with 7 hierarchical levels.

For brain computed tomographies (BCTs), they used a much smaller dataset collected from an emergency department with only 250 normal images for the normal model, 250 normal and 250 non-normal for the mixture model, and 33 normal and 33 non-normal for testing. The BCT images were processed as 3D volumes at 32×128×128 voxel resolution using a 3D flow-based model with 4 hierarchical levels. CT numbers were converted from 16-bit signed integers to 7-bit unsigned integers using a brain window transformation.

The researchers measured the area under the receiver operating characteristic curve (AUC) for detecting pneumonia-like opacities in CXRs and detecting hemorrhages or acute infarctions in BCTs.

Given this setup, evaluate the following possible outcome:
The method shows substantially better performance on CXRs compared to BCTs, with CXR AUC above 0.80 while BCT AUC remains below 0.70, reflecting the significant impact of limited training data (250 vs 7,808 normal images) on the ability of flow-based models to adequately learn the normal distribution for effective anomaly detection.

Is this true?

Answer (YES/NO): NO